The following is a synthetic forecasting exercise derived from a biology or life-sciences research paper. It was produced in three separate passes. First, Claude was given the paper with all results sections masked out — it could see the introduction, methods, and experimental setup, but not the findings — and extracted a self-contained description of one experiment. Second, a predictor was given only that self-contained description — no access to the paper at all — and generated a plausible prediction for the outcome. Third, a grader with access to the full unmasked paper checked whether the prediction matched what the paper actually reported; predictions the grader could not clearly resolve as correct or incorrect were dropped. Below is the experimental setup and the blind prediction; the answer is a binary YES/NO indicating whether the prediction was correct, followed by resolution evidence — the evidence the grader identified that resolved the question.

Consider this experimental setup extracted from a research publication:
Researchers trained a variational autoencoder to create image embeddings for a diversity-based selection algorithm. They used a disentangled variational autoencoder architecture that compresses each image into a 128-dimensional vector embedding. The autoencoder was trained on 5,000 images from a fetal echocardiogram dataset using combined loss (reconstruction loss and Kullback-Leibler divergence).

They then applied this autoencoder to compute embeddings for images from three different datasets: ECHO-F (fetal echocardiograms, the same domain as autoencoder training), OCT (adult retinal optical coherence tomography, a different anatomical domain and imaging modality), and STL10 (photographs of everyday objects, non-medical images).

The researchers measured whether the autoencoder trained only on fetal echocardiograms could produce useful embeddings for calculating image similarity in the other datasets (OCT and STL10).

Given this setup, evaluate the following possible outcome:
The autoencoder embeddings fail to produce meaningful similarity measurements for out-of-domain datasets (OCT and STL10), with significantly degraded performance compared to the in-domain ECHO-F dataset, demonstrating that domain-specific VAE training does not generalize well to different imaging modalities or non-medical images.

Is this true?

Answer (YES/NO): NO